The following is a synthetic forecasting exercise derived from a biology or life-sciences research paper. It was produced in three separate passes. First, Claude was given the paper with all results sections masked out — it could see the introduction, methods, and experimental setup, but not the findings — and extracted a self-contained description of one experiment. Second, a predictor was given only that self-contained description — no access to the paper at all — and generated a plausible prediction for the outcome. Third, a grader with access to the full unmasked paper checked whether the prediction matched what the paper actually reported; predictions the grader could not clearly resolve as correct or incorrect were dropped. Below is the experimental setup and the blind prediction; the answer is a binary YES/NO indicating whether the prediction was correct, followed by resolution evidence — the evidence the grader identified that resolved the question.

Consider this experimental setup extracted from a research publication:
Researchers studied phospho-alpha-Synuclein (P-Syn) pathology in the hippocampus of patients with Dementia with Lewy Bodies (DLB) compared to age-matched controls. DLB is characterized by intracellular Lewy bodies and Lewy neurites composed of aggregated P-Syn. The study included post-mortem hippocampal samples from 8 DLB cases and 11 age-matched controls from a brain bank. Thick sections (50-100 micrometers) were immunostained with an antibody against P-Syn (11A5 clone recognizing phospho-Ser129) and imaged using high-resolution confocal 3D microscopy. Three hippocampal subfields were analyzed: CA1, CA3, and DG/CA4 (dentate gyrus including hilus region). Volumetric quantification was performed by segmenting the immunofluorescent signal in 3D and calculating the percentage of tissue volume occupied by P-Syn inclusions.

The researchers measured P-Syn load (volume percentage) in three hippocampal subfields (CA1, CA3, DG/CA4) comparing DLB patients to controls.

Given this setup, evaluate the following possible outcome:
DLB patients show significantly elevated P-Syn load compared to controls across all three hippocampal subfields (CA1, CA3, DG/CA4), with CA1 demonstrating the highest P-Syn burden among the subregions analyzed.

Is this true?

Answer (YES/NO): NO